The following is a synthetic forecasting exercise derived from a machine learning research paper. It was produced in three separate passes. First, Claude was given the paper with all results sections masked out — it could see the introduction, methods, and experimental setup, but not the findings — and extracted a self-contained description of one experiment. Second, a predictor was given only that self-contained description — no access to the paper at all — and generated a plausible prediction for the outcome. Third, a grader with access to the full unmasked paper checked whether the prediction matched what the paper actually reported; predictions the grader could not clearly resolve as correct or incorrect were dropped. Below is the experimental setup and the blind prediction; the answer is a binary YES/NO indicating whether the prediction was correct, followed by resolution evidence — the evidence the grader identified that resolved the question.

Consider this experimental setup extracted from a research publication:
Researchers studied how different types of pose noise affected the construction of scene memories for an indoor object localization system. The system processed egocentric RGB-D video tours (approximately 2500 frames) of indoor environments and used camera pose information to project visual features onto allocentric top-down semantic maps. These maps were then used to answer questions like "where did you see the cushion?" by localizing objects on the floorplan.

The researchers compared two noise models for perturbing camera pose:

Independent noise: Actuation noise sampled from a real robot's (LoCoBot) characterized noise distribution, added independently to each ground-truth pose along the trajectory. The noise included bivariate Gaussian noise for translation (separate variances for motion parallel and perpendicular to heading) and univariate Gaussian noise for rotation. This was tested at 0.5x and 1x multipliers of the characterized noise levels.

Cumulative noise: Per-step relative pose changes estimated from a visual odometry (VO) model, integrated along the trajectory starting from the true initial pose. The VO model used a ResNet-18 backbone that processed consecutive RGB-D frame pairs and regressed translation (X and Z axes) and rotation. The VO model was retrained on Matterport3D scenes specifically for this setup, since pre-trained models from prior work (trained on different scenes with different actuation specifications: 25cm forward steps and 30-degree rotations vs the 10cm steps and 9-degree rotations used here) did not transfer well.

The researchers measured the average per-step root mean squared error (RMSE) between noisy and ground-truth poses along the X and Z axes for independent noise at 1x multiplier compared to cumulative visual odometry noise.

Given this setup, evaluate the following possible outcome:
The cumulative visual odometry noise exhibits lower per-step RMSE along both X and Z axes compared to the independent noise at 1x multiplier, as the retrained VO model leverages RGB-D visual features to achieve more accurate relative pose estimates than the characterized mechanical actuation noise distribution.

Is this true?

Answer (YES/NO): NO